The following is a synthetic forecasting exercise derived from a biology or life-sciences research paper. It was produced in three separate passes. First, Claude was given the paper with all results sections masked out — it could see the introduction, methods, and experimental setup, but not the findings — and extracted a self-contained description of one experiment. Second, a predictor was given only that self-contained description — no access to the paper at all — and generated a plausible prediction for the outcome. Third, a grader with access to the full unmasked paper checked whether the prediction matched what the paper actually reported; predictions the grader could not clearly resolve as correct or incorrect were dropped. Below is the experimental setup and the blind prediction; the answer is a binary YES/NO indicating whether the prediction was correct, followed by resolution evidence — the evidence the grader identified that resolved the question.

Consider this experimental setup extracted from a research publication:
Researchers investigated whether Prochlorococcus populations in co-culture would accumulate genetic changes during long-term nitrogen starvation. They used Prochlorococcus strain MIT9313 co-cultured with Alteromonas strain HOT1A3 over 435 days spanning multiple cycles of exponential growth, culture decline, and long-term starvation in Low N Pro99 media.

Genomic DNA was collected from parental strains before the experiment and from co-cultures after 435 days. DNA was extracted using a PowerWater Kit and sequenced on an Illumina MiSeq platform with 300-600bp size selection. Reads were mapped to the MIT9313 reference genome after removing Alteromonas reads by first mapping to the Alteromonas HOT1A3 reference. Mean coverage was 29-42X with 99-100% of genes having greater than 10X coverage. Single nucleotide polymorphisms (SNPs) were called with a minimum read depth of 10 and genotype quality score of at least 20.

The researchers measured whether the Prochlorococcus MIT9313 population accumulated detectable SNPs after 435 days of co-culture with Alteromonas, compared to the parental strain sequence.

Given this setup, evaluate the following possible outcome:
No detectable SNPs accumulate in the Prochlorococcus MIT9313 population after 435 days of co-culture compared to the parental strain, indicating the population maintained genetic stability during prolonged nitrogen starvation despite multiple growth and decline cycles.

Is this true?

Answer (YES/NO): NO